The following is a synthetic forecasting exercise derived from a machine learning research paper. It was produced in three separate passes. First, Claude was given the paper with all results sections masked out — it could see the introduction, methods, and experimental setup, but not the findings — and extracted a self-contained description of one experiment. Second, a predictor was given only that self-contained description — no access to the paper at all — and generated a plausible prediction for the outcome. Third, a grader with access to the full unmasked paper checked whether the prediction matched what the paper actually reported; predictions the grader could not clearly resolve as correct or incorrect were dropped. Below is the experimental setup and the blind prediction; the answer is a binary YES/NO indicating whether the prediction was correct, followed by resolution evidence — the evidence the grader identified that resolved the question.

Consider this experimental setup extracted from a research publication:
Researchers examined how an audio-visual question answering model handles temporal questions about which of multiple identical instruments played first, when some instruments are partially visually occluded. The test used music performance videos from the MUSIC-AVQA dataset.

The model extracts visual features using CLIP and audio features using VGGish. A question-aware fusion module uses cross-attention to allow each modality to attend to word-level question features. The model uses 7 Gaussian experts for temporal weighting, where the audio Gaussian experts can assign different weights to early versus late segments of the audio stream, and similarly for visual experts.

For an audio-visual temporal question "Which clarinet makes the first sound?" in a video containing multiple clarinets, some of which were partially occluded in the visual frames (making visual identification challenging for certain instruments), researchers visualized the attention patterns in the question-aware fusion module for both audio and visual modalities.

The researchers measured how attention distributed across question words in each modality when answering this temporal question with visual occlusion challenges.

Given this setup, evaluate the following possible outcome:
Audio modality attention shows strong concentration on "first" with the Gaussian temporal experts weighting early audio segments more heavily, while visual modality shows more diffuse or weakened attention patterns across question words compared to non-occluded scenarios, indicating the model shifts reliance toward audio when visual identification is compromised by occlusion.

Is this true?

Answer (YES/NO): NO